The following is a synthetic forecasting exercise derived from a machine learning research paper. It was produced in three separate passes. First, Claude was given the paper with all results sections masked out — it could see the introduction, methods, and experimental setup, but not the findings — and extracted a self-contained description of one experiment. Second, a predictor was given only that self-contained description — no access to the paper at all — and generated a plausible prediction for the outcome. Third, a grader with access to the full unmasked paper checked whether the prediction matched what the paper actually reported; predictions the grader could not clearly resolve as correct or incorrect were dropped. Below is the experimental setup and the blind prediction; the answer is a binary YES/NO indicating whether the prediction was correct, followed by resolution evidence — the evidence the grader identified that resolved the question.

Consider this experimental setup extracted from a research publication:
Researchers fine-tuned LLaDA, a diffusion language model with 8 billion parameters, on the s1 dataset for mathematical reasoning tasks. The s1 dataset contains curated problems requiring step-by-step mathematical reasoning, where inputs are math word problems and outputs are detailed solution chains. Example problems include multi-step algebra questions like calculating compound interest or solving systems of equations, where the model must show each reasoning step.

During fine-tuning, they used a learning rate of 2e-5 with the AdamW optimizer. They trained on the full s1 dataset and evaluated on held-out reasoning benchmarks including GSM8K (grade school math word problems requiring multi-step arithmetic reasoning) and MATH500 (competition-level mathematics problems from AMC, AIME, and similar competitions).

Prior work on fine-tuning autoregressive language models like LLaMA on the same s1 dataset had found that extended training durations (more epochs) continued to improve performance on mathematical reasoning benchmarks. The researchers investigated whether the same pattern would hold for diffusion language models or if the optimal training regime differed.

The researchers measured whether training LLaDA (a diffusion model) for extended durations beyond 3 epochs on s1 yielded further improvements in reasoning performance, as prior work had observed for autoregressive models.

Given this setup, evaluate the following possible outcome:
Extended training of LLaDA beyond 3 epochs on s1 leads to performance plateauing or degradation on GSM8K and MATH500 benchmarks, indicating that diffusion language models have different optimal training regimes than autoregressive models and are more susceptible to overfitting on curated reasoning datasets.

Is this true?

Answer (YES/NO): NO